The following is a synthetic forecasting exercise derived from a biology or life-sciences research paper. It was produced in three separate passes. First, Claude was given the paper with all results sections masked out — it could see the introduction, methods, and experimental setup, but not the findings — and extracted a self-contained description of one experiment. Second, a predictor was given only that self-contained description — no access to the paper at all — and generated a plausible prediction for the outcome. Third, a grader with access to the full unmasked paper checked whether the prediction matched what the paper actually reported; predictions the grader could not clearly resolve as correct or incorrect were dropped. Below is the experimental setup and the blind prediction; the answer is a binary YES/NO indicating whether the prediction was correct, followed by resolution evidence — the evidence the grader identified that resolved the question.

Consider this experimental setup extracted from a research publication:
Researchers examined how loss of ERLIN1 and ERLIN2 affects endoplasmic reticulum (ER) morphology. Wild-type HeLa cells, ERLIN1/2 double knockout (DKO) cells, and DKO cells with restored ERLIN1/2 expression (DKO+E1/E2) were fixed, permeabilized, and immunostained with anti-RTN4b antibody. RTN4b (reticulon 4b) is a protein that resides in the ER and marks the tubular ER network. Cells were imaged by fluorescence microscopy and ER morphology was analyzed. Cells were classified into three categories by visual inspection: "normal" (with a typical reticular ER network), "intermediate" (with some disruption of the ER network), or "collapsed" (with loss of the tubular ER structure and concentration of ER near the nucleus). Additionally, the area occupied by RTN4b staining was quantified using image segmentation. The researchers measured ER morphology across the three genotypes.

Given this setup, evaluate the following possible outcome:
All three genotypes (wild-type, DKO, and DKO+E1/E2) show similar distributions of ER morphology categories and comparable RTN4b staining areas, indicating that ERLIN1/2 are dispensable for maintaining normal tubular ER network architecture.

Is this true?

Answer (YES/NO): NO